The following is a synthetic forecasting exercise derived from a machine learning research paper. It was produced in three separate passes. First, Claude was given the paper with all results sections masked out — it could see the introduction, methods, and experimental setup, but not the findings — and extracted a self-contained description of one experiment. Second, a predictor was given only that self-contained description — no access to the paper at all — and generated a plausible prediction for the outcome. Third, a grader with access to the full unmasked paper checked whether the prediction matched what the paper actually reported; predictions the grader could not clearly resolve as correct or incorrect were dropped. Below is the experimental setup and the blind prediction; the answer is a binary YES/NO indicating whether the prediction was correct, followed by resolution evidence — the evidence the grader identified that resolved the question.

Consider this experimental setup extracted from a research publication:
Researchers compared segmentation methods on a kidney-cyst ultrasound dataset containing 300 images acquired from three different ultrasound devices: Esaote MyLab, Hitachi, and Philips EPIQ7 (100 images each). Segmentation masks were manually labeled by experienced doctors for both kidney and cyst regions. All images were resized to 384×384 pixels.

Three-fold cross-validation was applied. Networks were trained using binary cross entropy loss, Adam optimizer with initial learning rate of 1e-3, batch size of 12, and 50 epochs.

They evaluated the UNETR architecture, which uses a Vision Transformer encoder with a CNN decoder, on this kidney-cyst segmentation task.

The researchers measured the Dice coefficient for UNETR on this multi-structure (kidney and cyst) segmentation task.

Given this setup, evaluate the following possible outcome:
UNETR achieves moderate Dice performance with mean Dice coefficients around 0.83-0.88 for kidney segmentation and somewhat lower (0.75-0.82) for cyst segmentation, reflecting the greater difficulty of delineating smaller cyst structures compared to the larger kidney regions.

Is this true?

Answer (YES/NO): NO